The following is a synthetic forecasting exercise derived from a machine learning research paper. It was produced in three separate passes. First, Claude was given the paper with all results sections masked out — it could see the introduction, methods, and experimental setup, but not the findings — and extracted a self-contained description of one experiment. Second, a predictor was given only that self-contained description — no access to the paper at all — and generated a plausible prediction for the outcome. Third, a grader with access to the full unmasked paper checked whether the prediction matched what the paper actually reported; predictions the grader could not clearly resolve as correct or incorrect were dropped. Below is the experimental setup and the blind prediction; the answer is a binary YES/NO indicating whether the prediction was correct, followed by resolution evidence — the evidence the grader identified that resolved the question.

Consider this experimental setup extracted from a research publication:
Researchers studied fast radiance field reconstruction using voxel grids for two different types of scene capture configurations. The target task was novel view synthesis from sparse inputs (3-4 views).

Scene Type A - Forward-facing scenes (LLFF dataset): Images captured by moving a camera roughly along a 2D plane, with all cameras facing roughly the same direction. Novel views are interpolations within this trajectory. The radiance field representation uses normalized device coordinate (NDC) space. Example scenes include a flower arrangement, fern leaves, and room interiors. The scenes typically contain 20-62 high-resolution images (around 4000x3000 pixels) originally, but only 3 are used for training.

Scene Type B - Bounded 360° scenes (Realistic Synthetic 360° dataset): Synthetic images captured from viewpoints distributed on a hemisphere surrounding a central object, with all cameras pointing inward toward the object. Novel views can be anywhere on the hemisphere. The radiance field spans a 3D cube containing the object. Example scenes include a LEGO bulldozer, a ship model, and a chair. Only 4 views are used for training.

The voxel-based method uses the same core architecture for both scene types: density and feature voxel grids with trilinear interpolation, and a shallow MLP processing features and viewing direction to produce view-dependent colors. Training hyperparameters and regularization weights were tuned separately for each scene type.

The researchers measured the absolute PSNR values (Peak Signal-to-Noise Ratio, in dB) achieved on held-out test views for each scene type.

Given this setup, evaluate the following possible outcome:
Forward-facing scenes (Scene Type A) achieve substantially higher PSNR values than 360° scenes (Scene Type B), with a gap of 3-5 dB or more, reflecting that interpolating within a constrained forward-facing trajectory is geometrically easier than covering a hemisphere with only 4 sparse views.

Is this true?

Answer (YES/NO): NO